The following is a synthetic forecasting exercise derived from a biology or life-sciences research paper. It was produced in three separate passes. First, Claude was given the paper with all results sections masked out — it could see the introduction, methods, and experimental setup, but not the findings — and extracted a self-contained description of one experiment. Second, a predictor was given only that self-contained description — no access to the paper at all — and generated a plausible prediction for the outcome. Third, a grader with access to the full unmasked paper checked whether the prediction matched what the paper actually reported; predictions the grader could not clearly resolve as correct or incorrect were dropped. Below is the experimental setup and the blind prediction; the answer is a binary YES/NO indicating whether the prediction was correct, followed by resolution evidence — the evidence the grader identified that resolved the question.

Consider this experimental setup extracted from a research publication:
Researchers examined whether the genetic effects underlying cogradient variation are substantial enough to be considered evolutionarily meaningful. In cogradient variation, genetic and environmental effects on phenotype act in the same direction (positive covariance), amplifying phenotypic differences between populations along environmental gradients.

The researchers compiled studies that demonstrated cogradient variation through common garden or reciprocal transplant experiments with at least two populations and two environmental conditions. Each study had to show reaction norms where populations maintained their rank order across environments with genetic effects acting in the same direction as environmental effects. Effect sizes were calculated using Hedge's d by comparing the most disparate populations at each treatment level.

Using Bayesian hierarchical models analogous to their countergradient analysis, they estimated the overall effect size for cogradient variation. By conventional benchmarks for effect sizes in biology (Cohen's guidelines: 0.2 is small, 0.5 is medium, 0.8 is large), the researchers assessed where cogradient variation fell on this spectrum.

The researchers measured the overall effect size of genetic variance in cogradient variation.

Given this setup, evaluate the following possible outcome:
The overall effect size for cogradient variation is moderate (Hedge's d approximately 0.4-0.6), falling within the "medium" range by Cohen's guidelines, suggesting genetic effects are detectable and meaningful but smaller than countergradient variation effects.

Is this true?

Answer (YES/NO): NO